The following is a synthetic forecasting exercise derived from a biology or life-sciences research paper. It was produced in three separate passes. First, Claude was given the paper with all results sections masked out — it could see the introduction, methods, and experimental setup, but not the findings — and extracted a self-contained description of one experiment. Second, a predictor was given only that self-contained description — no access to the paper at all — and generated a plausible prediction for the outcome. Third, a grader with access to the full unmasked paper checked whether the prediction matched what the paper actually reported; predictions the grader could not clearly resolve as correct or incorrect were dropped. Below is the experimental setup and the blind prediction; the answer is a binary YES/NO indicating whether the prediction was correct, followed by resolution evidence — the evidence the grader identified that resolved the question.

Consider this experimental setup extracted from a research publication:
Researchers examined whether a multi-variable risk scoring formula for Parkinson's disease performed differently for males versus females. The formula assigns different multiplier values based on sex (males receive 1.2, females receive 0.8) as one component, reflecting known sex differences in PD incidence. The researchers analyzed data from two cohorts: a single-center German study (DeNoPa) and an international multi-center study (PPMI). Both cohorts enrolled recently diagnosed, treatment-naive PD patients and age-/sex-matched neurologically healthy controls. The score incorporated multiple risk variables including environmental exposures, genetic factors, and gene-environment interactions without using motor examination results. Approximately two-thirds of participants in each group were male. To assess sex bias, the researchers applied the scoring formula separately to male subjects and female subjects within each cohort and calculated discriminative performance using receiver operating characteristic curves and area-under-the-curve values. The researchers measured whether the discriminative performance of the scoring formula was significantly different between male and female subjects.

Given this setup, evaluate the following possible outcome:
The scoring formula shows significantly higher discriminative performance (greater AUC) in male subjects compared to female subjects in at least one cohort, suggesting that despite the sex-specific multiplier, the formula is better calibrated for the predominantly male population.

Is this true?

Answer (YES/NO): NO